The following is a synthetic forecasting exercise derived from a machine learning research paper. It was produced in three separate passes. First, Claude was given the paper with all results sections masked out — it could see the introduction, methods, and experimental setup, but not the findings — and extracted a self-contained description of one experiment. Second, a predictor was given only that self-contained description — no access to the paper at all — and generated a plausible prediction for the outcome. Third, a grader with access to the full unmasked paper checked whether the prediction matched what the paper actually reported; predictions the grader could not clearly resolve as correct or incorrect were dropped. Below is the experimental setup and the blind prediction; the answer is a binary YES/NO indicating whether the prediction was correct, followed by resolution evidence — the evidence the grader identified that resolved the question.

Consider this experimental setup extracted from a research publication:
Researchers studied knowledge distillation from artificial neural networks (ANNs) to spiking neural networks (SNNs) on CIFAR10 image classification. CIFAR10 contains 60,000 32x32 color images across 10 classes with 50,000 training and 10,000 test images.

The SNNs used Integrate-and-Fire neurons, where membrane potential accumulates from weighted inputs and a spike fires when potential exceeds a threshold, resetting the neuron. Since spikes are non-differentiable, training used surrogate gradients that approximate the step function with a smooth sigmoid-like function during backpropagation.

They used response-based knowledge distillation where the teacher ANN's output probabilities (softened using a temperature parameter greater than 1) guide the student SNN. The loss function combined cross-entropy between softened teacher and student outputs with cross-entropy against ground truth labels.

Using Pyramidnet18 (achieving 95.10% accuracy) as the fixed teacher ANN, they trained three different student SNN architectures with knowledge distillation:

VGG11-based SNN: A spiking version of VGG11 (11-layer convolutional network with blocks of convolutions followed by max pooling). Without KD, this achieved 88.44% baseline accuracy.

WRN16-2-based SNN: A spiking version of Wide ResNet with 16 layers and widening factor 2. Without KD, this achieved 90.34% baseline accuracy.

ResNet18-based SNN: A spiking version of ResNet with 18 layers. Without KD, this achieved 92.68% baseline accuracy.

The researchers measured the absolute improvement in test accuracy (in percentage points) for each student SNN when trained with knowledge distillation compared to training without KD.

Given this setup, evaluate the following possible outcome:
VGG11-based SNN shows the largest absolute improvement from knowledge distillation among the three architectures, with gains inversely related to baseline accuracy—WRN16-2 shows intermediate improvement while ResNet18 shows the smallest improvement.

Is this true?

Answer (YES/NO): YES